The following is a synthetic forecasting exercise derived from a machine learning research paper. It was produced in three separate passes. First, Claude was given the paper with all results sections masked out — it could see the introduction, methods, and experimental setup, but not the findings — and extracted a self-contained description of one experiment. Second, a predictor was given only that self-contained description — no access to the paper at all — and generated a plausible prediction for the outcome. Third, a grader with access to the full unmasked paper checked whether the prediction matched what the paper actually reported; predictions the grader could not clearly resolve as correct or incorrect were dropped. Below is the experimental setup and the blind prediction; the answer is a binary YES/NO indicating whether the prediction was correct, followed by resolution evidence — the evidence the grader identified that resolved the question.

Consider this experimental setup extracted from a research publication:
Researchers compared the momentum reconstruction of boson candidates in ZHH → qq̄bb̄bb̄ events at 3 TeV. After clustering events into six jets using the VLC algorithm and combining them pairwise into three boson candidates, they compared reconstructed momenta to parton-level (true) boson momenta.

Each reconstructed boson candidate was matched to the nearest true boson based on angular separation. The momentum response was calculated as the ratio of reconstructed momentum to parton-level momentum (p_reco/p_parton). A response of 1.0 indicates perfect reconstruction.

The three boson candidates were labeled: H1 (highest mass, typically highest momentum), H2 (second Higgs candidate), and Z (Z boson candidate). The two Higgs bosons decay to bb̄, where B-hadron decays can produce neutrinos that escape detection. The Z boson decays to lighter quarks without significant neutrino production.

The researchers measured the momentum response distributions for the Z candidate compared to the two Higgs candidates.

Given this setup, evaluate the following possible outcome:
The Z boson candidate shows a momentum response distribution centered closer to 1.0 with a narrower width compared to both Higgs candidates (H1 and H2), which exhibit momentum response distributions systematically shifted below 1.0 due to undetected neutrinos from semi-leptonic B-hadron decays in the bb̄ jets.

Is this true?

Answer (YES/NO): NO